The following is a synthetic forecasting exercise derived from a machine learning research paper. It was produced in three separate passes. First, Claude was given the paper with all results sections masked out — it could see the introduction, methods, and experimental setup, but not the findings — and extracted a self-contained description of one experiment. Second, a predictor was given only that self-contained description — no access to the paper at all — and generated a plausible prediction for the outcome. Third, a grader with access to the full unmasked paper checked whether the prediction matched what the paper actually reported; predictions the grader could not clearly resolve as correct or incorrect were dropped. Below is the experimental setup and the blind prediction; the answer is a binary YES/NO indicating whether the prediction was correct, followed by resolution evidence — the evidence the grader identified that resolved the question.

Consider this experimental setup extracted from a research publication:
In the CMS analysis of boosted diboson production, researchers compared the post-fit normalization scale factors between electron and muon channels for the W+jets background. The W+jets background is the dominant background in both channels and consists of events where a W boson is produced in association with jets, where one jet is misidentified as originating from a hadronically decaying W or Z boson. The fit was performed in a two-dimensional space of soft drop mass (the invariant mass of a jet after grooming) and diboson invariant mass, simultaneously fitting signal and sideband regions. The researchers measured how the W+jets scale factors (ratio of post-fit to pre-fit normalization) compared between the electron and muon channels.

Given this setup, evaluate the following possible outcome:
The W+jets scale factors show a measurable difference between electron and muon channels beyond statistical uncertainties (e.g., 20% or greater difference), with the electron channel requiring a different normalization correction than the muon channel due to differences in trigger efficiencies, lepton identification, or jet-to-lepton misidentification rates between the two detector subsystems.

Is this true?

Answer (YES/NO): NO